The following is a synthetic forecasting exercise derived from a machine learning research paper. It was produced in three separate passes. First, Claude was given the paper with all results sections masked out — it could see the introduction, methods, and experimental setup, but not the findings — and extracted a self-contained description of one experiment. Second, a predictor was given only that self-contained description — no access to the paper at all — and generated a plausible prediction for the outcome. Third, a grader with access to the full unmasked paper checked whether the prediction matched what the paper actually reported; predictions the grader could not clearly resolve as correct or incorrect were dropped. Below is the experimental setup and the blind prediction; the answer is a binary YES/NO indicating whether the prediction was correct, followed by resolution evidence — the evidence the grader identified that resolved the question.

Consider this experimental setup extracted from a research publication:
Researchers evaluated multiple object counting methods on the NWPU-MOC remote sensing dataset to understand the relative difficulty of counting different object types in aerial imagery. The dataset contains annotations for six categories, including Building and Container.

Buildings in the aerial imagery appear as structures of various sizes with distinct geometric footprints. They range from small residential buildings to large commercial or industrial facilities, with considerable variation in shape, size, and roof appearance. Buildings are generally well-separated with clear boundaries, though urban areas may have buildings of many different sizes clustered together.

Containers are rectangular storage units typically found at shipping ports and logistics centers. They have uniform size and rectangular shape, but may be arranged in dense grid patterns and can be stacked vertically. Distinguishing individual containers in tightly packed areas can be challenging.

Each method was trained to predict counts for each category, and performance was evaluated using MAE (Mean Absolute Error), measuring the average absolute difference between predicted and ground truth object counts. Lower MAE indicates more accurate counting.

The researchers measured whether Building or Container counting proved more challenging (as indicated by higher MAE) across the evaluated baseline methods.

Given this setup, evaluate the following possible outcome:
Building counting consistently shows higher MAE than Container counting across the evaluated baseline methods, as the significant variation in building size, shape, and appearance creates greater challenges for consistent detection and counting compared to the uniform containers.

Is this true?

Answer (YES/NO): YES